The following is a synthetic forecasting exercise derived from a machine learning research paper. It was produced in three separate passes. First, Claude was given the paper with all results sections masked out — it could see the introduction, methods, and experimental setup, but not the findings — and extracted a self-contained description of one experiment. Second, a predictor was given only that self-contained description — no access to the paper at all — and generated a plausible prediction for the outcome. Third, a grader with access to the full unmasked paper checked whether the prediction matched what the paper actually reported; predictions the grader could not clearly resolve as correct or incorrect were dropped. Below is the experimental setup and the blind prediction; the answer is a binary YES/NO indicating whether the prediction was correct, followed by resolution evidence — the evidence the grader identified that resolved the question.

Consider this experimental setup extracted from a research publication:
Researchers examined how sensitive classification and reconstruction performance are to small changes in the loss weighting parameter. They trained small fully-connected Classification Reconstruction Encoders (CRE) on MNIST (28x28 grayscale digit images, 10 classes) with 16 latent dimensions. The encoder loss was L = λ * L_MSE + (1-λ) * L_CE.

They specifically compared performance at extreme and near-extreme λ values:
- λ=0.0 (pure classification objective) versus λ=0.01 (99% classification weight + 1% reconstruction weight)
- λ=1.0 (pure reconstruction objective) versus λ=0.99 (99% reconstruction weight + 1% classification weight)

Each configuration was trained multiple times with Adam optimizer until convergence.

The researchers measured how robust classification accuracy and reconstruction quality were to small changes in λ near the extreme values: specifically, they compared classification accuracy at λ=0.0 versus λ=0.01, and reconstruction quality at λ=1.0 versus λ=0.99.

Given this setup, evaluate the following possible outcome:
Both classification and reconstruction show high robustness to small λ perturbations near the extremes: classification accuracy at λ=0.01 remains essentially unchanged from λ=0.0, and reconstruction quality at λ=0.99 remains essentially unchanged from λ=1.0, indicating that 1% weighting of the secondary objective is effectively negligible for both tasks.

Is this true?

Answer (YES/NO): NO